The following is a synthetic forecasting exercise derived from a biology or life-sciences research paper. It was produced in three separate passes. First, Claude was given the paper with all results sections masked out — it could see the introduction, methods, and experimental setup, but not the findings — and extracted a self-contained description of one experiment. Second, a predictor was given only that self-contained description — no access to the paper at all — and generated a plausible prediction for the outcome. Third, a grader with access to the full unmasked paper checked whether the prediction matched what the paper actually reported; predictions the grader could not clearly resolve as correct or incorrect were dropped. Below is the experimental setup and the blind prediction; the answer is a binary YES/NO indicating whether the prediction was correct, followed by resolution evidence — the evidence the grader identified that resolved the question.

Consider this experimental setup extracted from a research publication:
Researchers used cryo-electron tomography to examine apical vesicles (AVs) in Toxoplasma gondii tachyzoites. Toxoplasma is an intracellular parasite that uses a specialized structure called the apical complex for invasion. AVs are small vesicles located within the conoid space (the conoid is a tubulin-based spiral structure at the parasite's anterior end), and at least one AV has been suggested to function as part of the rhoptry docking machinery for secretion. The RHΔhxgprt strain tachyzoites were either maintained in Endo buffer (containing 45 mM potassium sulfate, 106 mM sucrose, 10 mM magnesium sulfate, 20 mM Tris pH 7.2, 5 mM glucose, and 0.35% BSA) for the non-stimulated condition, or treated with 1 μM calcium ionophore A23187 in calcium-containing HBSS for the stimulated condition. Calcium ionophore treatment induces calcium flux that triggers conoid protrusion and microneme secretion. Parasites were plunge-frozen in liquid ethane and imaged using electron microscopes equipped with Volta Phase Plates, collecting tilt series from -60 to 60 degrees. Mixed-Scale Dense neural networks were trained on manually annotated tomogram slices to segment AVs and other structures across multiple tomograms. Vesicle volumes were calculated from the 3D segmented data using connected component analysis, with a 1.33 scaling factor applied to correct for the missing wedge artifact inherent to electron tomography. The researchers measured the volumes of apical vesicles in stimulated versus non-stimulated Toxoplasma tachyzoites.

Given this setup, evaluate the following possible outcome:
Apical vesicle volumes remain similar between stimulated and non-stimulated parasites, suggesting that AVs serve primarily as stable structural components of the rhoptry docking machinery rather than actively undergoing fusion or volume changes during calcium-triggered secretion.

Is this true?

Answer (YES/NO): NO